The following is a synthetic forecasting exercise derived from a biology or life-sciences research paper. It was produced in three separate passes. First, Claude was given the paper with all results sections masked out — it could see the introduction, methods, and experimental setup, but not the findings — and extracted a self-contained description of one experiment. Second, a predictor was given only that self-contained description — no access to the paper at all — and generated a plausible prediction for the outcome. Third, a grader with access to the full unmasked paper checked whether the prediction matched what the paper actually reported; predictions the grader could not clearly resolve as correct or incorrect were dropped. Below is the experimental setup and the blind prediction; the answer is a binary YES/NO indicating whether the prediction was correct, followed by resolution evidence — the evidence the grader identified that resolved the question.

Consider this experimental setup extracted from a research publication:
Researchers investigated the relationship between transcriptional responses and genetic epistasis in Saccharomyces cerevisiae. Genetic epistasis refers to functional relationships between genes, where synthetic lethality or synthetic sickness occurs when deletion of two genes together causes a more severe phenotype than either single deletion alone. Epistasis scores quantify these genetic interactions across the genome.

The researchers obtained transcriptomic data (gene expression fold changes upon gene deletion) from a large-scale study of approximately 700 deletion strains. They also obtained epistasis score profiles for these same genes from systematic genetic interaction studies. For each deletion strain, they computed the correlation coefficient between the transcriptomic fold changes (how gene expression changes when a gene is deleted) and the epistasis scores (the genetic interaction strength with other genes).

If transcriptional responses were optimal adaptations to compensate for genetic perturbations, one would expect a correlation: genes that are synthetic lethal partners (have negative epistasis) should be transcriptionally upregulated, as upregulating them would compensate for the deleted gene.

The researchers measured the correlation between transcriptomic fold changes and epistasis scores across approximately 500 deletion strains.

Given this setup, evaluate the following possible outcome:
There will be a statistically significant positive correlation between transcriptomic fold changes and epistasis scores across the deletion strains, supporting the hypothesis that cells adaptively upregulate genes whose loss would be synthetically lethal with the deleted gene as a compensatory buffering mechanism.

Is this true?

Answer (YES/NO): NO